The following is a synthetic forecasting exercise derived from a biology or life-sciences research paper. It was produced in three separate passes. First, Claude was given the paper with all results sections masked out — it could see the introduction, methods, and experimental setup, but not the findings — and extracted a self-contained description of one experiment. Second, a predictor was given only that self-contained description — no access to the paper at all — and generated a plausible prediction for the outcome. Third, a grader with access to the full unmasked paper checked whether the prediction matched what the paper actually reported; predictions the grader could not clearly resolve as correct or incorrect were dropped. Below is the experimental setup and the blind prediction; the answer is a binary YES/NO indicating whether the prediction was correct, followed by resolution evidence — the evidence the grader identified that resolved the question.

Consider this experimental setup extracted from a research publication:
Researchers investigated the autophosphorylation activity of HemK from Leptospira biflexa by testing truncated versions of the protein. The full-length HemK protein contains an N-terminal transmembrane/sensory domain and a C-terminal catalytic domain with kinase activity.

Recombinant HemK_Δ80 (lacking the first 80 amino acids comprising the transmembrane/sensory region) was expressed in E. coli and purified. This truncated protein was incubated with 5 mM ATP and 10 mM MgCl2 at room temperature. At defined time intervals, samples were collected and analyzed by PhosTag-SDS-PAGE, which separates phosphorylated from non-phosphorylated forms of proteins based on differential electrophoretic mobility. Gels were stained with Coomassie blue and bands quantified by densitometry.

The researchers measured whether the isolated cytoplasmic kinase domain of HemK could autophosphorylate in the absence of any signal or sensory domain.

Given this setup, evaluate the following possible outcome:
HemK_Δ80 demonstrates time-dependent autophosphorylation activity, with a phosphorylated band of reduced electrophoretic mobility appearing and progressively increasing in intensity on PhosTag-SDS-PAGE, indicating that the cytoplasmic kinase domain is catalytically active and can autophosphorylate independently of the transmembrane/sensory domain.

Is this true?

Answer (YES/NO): YES